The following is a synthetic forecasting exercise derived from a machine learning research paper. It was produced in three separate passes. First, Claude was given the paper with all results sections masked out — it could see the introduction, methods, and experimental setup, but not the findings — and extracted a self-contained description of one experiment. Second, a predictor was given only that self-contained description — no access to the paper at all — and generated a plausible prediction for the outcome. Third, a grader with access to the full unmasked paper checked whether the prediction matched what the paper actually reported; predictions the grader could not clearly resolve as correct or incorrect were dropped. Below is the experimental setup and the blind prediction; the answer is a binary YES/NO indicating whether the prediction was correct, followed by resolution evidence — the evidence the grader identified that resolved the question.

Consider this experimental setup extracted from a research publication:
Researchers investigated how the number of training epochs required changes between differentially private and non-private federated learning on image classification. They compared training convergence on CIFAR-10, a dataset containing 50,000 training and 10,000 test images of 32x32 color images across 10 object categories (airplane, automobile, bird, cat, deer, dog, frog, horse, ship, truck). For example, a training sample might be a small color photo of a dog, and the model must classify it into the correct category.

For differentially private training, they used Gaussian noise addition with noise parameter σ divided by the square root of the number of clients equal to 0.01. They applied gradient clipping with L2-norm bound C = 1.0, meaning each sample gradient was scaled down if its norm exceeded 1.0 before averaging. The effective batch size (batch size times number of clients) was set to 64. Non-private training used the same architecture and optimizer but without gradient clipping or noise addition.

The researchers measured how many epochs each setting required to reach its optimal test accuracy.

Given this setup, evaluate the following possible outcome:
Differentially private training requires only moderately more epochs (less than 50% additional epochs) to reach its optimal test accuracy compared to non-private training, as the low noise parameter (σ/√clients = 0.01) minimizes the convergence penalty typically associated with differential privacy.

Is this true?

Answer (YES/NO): NO